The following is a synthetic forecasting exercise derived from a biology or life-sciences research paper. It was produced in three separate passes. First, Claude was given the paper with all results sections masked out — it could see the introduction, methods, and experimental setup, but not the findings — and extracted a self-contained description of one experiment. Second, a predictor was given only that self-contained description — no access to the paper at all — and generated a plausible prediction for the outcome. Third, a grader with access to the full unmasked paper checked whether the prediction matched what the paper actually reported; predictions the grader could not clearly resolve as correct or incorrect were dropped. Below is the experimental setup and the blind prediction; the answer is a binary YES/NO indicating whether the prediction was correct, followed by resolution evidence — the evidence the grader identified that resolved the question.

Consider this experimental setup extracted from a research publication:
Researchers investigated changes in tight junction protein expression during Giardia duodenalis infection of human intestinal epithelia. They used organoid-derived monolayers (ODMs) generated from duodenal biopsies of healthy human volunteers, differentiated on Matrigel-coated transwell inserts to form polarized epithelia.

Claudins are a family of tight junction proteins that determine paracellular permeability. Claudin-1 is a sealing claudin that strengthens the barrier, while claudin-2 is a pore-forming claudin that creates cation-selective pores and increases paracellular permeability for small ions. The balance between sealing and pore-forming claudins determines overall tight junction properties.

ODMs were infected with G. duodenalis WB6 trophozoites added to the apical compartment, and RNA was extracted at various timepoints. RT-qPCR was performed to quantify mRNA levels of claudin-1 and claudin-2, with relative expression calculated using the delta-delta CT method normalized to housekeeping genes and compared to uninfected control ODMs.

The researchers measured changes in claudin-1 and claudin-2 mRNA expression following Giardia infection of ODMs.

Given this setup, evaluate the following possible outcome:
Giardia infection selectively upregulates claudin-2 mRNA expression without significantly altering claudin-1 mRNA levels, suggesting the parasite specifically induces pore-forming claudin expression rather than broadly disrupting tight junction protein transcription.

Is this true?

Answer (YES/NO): NO